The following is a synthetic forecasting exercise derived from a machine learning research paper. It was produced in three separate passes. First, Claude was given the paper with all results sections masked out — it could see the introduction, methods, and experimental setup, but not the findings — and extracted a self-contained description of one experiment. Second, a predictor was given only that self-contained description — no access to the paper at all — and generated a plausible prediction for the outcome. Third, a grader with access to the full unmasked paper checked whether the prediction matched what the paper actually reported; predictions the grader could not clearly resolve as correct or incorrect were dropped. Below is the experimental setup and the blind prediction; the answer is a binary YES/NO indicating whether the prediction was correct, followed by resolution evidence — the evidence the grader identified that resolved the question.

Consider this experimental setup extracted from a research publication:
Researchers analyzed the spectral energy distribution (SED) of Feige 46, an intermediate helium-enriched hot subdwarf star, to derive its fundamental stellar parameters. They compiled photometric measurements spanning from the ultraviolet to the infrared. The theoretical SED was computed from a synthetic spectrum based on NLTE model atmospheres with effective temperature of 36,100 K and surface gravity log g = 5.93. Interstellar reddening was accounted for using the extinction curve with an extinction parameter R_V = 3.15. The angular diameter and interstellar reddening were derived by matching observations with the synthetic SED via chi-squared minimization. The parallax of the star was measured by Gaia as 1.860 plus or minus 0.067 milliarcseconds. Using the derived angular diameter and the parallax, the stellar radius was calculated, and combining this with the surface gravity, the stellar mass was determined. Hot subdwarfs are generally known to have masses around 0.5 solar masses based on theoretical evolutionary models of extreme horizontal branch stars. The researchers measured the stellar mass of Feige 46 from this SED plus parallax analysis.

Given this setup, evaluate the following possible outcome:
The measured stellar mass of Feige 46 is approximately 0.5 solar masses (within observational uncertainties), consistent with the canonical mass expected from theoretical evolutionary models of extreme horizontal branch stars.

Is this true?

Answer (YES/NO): YES